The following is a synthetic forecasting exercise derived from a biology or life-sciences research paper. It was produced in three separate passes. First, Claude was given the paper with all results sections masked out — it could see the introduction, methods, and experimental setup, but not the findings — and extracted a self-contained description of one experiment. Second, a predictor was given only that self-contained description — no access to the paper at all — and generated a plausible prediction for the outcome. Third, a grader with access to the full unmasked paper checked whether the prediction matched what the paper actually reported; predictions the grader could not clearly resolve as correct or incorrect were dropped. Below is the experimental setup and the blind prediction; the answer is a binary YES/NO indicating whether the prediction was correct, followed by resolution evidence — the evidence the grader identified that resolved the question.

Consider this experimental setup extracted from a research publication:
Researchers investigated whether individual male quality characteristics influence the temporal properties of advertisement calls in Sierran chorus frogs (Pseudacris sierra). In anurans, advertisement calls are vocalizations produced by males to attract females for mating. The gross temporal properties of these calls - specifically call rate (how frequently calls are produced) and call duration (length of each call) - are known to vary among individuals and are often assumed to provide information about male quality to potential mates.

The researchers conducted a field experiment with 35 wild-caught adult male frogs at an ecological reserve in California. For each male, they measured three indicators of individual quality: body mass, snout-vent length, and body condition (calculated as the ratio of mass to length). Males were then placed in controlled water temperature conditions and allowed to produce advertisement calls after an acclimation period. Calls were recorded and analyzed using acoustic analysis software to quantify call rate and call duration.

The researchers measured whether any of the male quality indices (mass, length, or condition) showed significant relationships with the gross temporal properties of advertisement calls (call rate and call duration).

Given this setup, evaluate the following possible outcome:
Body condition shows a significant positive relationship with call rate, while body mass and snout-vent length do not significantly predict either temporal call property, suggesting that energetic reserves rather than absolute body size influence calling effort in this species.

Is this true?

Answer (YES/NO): NO